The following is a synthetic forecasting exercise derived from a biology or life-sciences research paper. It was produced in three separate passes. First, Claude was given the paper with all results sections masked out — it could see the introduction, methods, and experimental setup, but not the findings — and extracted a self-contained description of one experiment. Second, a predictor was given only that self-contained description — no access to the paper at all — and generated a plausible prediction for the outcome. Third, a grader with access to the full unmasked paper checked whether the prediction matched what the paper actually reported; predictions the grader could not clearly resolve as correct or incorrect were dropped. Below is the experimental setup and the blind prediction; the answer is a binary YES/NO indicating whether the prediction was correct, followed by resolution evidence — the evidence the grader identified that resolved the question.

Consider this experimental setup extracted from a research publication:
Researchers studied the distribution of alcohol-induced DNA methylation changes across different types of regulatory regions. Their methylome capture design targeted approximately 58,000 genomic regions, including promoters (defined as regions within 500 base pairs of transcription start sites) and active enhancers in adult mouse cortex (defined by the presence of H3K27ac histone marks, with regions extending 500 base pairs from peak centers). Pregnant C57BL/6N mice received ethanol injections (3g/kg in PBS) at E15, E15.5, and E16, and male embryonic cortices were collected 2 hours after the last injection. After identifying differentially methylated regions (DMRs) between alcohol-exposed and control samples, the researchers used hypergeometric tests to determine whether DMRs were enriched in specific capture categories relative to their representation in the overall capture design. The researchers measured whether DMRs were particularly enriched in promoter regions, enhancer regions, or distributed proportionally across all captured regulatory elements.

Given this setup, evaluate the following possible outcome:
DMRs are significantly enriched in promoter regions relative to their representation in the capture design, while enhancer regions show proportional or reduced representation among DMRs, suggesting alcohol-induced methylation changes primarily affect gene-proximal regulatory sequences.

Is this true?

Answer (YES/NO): NO